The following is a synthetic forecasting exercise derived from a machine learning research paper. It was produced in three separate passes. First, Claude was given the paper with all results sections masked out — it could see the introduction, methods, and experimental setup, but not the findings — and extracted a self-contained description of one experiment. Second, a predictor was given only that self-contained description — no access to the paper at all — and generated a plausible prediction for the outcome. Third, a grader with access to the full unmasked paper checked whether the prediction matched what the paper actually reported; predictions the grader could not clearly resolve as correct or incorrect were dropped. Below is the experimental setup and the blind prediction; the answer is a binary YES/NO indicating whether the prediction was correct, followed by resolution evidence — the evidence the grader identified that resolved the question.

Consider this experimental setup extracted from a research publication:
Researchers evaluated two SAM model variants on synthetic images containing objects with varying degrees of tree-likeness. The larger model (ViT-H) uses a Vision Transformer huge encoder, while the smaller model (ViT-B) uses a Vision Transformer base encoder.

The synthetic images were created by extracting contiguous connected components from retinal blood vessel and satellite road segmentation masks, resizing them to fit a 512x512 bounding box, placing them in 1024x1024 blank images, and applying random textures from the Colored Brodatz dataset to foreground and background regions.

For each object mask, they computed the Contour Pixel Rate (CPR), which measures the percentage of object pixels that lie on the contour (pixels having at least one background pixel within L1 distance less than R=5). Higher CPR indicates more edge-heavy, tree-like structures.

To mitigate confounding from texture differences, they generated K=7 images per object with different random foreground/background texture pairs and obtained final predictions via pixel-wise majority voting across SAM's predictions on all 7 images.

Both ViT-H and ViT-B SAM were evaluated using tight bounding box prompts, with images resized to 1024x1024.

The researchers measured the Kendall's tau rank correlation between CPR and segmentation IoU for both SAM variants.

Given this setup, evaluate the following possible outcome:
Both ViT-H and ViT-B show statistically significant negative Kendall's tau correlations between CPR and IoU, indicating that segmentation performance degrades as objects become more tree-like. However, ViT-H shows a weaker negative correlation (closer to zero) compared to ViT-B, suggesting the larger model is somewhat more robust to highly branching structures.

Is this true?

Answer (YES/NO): NO